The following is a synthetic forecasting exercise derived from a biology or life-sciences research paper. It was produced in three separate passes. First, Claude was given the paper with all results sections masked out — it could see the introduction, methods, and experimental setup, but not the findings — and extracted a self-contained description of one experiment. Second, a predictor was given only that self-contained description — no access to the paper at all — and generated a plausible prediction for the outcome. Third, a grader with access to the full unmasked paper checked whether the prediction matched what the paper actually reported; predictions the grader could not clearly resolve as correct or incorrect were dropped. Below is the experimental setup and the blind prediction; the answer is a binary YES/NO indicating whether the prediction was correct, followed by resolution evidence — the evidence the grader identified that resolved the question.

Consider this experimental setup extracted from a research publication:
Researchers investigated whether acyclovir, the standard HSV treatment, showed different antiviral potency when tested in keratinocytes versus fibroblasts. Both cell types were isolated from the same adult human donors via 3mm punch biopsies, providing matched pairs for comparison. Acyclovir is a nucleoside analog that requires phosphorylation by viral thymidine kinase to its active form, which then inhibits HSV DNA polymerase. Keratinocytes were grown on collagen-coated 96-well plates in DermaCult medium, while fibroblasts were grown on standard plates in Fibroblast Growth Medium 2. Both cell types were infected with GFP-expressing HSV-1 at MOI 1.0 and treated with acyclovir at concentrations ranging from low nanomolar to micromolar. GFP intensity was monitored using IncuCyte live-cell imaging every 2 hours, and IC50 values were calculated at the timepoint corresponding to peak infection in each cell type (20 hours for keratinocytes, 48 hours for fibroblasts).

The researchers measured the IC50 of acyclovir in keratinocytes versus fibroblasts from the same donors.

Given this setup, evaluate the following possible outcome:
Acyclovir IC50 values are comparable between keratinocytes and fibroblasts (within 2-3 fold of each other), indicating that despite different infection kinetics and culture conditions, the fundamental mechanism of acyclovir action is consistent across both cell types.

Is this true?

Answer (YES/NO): NO